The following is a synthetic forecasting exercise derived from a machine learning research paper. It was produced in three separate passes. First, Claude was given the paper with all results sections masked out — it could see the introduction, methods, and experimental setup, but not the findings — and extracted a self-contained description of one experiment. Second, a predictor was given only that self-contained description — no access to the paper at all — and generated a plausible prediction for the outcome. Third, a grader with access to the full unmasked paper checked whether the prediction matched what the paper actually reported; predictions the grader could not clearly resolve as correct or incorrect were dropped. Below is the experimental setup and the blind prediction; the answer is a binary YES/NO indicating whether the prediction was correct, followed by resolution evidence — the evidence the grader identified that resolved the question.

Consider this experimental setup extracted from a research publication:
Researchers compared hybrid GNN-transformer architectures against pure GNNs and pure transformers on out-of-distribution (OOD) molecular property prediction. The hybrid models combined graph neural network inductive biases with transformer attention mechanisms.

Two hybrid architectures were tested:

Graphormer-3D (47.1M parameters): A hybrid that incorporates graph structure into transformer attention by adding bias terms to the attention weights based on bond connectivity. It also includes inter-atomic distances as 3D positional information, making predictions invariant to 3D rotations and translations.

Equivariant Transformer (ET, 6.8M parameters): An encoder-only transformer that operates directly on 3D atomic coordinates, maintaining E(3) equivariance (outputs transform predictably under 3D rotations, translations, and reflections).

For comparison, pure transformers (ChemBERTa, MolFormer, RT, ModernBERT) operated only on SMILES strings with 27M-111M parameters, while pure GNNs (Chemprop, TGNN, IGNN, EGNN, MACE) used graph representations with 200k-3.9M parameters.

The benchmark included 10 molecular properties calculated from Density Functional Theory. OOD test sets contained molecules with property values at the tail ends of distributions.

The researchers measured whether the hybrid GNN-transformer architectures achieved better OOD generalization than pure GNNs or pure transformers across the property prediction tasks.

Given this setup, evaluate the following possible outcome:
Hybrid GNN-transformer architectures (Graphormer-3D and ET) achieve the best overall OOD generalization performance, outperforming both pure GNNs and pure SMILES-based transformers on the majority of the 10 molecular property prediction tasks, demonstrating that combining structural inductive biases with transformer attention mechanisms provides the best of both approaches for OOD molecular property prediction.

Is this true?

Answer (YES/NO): NO